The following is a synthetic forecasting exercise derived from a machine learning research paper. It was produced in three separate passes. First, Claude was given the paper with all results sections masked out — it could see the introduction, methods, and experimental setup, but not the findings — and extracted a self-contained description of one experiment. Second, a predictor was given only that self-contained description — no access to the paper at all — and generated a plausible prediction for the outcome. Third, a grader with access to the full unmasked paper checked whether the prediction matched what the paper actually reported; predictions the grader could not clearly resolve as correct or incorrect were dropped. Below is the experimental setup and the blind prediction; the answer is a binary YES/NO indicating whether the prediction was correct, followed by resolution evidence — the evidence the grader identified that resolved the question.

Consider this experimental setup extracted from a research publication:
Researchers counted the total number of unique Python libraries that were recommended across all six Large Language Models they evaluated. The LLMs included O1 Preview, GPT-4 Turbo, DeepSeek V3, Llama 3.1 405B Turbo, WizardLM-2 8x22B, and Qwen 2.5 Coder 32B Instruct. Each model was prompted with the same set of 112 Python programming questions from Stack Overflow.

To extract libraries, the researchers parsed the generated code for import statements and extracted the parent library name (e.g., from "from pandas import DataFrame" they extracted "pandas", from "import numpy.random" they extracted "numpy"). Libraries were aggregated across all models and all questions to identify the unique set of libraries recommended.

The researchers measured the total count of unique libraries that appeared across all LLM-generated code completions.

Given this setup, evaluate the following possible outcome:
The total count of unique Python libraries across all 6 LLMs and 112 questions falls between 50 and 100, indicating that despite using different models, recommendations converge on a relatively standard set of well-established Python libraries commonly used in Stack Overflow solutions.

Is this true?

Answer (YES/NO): YES